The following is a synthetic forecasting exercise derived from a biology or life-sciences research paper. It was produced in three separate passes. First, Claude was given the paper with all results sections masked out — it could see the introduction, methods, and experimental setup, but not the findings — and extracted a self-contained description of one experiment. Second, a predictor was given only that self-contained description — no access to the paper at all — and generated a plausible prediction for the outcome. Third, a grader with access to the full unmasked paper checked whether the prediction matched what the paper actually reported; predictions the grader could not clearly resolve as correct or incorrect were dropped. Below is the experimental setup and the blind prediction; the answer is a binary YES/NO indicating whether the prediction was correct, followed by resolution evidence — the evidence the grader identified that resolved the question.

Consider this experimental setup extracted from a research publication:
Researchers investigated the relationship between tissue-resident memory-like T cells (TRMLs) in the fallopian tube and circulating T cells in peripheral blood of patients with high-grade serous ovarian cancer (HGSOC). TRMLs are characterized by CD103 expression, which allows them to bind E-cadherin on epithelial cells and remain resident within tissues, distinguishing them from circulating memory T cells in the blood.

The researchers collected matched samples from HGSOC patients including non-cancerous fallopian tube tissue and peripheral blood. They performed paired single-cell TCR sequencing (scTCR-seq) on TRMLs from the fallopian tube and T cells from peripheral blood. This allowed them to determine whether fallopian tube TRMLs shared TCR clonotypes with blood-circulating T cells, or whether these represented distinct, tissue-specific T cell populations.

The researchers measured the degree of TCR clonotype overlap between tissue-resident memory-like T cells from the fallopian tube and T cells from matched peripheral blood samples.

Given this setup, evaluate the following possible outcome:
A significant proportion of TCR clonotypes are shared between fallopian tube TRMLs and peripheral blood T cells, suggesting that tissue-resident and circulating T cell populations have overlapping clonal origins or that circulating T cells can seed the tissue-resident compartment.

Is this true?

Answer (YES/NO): NO